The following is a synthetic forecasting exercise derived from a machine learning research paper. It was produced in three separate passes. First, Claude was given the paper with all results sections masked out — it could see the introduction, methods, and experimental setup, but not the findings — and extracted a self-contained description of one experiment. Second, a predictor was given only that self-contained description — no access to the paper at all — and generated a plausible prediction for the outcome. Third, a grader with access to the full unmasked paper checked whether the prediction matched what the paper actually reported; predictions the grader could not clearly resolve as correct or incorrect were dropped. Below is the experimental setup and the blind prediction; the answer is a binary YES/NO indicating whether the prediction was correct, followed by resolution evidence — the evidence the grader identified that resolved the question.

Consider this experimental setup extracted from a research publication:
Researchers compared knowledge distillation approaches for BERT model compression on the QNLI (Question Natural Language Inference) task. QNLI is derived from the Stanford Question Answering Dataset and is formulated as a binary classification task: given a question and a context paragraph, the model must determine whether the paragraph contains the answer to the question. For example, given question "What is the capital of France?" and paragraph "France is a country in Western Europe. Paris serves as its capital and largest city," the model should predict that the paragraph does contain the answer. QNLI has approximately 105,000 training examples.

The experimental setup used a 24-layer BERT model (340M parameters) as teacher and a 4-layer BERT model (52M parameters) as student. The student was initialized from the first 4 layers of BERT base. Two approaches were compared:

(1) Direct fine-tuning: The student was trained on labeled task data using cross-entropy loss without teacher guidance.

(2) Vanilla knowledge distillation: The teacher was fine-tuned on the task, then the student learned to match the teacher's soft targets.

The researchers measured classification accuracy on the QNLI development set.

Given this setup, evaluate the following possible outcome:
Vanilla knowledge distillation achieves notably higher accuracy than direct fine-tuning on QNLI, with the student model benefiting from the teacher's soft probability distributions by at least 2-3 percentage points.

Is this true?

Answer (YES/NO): NO